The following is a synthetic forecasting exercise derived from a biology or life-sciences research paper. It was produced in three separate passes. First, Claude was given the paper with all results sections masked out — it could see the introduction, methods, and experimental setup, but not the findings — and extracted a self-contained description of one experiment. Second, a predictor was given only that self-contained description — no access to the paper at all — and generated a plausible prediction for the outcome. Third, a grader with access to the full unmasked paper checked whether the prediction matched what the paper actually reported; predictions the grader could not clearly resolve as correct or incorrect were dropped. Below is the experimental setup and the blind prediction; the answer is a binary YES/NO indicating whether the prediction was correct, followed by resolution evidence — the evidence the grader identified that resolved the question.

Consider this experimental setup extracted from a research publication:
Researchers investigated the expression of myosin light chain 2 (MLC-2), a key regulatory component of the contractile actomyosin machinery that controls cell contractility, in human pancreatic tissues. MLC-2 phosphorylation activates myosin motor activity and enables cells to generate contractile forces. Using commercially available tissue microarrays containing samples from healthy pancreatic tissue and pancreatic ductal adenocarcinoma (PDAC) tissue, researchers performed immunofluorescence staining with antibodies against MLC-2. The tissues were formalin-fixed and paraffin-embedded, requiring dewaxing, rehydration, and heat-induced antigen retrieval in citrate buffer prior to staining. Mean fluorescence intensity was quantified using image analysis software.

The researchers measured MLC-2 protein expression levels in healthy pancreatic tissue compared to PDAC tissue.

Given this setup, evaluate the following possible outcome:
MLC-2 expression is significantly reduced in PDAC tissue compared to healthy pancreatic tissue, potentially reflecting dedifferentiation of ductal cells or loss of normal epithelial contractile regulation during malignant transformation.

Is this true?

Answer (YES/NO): NO